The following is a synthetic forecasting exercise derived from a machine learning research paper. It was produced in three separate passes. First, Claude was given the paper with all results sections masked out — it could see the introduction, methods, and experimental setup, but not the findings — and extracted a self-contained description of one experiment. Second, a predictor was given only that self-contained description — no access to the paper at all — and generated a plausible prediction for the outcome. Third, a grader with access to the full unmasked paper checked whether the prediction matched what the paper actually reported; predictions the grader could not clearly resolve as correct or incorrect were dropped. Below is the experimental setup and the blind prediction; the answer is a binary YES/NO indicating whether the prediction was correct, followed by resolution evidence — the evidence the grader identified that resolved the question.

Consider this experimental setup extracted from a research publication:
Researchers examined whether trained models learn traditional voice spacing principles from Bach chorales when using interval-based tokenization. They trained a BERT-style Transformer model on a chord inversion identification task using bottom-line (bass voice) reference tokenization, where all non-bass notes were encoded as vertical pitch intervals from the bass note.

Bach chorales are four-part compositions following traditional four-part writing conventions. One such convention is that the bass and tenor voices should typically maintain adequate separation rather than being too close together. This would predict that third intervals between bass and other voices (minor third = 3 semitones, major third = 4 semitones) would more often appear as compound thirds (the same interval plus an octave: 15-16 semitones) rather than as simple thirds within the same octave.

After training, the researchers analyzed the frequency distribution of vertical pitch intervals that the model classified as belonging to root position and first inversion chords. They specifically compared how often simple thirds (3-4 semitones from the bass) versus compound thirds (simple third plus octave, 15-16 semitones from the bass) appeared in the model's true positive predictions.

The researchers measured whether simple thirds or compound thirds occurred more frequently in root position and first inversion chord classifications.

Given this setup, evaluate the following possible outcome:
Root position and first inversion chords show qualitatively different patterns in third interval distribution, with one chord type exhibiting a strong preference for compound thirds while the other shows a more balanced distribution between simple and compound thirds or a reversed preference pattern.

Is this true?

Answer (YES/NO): NO